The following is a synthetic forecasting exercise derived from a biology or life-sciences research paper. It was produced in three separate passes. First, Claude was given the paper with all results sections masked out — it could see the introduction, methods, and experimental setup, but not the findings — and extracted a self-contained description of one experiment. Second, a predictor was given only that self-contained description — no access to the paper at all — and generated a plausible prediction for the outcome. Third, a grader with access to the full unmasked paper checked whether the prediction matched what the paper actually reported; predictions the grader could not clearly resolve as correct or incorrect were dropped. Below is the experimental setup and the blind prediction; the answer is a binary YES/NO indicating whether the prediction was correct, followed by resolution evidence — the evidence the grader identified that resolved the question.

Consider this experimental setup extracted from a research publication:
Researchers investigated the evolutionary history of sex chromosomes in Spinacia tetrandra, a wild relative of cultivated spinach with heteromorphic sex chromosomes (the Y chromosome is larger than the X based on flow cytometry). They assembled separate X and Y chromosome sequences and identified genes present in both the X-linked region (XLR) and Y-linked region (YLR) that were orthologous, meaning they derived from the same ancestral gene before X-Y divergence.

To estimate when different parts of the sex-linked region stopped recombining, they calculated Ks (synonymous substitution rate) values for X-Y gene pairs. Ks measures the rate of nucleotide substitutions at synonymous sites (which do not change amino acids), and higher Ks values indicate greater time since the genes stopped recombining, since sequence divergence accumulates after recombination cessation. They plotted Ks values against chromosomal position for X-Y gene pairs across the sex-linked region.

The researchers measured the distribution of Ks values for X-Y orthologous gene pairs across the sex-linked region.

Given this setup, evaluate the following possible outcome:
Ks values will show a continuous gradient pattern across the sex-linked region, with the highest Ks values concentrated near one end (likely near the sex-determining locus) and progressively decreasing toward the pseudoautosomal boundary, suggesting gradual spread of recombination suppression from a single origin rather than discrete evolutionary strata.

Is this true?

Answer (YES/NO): NO